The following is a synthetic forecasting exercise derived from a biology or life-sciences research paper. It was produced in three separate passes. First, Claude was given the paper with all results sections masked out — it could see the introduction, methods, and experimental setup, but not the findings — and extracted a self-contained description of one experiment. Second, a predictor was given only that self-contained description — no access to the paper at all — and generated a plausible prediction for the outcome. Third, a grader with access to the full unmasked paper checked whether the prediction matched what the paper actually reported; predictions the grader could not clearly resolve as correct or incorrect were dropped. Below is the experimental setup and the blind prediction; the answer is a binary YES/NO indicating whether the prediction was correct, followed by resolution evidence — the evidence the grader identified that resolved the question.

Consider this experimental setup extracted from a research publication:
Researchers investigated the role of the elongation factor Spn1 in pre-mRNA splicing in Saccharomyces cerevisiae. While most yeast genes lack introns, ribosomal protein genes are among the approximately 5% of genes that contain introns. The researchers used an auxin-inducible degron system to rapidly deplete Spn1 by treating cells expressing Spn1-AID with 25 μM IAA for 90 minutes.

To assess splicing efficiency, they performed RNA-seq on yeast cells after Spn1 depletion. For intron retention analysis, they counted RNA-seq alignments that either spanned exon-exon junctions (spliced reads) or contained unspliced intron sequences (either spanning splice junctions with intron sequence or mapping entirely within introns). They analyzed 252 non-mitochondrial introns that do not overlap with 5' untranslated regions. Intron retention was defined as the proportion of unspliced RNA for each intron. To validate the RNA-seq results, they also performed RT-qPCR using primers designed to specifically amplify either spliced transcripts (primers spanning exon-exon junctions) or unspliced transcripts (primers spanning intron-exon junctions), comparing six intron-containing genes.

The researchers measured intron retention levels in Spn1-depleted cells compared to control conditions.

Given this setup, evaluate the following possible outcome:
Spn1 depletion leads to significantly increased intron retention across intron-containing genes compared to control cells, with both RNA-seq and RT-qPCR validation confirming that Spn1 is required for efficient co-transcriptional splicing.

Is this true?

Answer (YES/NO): YES